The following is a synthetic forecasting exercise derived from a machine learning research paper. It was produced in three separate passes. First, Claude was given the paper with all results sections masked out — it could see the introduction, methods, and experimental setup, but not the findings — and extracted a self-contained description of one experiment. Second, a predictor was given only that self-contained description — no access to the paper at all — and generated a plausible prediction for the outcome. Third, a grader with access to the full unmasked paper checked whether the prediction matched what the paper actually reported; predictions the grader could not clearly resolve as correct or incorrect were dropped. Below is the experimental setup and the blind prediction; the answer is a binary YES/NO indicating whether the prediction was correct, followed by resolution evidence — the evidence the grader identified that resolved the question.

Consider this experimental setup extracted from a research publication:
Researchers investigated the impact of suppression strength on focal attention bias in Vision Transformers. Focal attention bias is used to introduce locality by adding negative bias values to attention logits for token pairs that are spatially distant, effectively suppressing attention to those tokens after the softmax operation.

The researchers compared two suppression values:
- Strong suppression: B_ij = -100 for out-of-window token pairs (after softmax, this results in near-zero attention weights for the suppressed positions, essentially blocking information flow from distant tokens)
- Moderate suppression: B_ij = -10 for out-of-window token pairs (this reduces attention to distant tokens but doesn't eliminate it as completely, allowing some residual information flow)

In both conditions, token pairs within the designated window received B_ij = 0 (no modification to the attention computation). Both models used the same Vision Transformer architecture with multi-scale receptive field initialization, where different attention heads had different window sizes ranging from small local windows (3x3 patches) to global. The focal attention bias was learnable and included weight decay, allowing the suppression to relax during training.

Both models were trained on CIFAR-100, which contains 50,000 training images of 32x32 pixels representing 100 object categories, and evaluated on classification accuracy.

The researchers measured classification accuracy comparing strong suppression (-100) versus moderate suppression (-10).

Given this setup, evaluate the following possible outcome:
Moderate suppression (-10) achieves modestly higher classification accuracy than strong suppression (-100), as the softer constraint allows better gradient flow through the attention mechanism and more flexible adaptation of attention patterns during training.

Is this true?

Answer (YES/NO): NO